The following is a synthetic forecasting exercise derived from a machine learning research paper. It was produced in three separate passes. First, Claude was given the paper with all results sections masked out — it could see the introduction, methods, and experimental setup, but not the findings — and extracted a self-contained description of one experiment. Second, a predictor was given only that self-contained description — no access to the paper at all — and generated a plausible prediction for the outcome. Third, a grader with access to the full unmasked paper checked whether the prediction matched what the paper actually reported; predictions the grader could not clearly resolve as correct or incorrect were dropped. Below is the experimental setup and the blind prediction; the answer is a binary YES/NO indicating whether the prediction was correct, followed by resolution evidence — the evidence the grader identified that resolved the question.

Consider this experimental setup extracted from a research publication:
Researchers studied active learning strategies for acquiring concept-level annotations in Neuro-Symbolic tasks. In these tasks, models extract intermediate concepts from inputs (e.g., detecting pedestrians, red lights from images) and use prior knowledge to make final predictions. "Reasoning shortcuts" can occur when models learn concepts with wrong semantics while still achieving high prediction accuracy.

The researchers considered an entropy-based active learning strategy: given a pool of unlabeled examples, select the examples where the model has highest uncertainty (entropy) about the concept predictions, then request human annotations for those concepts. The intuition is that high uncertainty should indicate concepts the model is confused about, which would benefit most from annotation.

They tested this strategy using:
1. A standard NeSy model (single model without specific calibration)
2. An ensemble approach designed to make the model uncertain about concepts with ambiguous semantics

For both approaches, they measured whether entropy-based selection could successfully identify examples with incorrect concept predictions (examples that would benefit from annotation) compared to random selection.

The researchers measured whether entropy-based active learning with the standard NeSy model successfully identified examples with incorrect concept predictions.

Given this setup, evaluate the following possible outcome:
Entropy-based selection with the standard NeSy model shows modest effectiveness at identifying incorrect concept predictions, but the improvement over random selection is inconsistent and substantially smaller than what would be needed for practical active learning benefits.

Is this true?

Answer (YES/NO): NO